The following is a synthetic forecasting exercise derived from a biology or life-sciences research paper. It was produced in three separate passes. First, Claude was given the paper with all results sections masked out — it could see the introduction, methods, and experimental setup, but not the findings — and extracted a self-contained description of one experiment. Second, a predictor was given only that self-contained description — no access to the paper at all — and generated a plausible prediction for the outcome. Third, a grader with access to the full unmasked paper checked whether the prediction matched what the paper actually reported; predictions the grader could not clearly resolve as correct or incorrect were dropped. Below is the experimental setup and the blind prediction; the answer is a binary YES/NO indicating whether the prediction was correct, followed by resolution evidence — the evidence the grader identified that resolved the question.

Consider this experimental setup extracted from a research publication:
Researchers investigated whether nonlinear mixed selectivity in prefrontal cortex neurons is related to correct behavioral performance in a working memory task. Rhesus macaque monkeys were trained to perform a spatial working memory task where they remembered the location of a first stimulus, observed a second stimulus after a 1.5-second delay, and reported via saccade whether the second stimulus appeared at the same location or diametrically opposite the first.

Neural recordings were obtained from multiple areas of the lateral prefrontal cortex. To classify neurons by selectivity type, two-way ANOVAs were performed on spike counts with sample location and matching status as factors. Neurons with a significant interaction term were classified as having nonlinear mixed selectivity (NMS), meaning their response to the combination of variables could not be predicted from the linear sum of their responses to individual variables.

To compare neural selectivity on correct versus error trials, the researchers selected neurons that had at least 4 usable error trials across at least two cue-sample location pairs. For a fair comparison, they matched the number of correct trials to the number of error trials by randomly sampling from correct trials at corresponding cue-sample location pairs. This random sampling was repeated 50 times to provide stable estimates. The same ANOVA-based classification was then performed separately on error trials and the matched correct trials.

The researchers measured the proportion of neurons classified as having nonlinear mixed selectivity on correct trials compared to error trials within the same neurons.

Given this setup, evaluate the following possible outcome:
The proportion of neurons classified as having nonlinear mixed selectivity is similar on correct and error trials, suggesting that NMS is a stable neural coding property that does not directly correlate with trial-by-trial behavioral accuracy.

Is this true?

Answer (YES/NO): YES